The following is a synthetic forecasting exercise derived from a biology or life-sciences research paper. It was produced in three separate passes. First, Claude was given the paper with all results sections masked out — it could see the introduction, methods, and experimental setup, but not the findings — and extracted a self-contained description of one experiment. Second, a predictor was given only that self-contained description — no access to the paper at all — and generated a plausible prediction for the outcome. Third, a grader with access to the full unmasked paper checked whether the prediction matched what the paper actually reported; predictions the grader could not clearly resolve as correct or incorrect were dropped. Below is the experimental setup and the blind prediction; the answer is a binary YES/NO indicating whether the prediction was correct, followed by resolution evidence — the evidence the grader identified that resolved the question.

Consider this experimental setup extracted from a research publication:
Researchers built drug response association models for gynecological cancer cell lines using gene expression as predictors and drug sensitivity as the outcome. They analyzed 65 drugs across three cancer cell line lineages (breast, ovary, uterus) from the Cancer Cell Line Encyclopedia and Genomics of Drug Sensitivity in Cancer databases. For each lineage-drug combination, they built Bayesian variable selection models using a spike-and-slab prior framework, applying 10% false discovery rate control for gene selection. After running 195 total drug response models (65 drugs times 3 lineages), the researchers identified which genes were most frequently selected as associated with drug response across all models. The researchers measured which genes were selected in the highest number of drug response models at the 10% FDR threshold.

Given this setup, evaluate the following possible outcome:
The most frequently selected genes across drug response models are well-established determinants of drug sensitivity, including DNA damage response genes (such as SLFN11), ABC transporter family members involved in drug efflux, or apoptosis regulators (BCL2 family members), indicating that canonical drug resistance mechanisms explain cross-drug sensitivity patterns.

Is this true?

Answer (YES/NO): NO